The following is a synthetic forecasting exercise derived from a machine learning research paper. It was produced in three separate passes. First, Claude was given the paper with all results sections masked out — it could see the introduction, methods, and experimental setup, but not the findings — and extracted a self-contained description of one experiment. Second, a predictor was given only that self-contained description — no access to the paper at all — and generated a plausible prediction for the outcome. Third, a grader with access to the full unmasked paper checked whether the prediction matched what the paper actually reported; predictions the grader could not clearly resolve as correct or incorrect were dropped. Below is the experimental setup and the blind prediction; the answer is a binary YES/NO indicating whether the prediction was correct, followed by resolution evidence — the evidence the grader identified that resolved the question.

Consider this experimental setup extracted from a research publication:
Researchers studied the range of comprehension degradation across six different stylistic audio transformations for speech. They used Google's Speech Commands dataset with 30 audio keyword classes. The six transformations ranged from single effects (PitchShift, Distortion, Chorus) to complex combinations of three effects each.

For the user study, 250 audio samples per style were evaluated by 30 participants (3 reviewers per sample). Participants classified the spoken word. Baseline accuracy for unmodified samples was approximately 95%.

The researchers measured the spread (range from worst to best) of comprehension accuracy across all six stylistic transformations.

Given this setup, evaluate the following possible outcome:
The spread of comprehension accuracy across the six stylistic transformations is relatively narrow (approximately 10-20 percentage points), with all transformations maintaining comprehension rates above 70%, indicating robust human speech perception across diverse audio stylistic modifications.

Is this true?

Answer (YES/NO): NO